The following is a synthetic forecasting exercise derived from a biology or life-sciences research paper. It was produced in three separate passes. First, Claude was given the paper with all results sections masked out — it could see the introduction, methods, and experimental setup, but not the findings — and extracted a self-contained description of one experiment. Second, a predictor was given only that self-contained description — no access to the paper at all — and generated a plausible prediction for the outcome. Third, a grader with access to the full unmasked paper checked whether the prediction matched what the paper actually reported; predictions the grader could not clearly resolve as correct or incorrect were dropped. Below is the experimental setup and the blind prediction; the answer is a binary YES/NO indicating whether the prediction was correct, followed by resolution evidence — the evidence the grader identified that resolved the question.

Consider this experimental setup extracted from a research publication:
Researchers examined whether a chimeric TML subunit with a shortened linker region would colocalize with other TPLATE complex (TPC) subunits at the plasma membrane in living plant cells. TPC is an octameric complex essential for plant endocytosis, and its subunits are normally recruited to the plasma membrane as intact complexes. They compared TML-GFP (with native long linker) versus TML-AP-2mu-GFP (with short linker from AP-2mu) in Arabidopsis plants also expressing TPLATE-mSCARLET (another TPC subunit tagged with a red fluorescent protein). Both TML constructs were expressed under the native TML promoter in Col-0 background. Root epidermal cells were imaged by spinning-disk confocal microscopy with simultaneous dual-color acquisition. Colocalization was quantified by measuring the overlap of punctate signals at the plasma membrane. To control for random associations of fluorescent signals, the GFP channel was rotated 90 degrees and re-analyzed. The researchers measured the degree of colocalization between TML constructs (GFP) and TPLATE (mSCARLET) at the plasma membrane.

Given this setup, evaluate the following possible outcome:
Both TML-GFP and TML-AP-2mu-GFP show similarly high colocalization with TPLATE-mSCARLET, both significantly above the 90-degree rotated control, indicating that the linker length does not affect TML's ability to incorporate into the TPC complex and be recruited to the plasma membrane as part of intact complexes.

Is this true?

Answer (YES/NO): NO